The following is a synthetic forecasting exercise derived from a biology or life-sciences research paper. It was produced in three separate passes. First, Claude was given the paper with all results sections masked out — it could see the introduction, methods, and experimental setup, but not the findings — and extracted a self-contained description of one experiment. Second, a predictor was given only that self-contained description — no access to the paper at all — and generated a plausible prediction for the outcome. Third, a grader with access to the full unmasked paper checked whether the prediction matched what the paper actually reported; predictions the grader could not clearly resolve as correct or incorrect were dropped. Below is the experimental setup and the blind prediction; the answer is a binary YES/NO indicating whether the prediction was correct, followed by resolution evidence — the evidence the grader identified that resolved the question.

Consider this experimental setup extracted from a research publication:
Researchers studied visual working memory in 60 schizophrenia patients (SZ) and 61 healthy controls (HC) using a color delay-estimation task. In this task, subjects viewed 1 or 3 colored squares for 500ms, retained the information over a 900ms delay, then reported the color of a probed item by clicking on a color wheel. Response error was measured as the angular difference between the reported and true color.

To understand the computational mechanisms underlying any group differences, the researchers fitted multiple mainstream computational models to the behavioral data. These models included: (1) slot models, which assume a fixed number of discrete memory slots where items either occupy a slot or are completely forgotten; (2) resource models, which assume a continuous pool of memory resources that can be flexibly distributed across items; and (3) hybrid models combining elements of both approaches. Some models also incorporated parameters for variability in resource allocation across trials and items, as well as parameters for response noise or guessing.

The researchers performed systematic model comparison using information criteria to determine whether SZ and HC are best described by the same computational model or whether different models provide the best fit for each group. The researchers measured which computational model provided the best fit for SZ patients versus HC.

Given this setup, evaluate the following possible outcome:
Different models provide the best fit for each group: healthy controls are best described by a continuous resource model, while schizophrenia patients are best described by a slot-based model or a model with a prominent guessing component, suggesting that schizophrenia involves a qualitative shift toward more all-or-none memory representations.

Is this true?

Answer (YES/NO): NO